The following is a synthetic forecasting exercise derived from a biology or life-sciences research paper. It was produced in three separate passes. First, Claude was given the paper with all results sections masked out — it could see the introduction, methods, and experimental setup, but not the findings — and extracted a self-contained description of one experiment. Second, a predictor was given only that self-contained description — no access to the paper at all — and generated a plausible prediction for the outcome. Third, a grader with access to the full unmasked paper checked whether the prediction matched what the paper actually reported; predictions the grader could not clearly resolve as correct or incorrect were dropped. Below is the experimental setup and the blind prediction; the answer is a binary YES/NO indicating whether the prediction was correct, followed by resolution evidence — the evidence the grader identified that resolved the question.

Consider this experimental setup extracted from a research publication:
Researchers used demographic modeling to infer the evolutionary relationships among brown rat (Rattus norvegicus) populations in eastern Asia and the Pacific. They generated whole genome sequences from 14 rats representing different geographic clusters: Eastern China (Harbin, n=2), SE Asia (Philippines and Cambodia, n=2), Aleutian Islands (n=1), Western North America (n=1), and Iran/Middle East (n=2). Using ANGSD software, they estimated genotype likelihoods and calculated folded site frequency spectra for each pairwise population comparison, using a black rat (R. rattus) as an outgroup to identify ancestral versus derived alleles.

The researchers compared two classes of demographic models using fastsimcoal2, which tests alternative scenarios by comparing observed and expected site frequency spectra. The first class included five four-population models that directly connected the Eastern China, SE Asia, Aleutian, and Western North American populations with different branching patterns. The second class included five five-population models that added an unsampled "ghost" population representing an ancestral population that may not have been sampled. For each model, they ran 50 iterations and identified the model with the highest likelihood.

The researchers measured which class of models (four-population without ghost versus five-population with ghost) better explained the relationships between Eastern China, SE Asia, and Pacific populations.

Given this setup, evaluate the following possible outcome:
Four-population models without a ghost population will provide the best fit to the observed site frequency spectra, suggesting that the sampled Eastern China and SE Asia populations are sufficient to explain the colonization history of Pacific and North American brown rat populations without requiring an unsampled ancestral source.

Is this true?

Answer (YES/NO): NO